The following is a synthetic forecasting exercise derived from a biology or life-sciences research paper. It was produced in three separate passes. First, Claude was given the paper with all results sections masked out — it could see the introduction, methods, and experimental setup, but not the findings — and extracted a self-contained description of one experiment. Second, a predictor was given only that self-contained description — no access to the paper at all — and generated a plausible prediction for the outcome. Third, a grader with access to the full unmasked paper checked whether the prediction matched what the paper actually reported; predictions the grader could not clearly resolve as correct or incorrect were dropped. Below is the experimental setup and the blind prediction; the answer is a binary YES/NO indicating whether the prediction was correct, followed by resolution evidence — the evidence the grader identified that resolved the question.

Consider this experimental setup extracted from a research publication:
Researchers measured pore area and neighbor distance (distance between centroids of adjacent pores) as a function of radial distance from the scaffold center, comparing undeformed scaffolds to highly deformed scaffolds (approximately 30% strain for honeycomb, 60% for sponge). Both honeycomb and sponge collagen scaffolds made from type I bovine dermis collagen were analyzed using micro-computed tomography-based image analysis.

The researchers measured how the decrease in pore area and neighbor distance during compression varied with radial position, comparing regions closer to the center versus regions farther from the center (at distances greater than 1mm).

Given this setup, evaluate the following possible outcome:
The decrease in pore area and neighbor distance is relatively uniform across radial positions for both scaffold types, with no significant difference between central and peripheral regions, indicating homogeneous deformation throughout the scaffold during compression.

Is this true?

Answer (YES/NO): NO